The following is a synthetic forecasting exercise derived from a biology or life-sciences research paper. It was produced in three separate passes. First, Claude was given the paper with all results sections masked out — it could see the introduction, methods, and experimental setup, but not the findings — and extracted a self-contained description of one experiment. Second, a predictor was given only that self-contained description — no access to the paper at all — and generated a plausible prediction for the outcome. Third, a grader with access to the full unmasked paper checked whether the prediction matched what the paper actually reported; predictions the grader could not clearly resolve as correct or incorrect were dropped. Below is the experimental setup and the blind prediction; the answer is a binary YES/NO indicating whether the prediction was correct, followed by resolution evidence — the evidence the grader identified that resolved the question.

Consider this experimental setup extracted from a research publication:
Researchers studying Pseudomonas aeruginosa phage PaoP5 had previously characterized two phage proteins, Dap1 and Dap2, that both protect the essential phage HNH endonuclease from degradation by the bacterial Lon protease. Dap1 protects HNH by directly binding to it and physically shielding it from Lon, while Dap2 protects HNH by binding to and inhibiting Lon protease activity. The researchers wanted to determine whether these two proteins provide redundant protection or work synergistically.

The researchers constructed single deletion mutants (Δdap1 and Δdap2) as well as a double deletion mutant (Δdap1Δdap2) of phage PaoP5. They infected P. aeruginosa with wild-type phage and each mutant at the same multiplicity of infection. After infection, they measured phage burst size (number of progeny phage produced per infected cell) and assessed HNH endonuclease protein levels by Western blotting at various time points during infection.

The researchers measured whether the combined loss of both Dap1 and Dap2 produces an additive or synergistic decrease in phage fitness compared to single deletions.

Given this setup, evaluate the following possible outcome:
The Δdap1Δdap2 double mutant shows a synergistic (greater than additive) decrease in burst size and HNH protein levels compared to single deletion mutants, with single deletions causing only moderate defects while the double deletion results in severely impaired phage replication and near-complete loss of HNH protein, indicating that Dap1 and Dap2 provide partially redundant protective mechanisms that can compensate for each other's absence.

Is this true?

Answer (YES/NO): NO